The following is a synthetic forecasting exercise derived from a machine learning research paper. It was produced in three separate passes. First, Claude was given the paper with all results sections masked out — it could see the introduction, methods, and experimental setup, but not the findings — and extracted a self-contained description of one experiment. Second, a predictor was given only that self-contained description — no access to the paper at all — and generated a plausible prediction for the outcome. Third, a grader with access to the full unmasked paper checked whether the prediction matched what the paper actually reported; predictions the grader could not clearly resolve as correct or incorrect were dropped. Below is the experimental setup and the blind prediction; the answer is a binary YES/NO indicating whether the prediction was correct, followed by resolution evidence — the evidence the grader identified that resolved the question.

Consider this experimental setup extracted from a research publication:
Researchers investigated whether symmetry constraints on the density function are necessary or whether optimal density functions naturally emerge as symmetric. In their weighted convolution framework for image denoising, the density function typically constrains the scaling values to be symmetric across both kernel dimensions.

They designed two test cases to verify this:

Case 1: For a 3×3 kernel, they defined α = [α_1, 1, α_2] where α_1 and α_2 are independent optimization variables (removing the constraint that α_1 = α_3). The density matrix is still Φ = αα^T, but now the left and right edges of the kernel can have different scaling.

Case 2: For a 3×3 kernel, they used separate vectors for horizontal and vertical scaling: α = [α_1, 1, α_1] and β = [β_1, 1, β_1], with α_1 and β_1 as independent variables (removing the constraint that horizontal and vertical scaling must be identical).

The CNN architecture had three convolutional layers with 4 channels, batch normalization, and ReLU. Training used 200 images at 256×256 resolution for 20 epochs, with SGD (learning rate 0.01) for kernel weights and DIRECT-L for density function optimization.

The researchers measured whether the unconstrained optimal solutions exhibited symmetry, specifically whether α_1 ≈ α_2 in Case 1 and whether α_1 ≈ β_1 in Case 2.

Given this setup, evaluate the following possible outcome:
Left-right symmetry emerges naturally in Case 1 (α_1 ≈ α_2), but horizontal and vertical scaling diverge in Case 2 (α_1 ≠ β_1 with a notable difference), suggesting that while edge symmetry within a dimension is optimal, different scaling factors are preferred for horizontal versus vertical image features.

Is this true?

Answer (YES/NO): NO